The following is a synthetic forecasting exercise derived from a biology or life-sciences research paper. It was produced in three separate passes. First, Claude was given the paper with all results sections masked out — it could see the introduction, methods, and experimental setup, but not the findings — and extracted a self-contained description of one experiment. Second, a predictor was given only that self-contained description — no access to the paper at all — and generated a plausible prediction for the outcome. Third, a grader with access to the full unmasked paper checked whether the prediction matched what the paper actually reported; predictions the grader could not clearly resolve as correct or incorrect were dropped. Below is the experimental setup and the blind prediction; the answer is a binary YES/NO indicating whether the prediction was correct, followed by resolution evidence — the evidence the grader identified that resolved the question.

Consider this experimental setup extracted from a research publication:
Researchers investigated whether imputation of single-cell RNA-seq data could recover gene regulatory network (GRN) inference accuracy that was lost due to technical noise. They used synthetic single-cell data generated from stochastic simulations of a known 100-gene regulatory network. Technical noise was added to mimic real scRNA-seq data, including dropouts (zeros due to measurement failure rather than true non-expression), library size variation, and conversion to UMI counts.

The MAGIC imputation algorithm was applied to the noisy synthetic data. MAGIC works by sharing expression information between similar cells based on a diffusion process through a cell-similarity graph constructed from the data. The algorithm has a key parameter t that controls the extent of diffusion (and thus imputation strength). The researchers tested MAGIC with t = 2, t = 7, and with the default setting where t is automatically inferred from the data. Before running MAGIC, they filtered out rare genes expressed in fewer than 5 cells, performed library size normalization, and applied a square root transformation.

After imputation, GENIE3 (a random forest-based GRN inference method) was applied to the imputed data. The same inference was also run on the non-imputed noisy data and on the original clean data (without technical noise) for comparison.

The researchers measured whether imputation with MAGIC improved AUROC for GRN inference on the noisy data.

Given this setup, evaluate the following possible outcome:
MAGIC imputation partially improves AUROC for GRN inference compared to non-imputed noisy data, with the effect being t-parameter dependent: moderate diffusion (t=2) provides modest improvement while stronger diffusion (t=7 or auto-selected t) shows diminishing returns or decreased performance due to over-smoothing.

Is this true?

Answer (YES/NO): NO